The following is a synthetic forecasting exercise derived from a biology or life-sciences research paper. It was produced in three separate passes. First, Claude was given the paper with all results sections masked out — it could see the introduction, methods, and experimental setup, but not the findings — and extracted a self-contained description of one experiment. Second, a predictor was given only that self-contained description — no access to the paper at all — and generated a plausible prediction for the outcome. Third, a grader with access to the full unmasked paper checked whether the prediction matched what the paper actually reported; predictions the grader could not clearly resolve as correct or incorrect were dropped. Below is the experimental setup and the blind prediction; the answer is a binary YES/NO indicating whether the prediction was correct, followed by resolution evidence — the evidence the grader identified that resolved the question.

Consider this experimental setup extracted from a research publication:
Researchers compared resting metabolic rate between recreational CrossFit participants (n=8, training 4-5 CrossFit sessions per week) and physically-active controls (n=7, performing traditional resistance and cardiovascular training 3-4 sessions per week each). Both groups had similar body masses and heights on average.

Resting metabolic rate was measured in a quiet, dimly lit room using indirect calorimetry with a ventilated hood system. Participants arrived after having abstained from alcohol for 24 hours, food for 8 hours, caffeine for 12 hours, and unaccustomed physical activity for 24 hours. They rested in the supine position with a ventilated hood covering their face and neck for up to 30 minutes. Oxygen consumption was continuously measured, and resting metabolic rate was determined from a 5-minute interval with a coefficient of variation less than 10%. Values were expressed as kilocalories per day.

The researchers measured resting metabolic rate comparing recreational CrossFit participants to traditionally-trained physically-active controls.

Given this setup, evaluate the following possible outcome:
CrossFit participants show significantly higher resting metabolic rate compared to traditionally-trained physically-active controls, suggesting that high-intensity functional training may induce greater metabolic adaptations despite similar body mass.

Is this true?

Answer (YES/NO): NO